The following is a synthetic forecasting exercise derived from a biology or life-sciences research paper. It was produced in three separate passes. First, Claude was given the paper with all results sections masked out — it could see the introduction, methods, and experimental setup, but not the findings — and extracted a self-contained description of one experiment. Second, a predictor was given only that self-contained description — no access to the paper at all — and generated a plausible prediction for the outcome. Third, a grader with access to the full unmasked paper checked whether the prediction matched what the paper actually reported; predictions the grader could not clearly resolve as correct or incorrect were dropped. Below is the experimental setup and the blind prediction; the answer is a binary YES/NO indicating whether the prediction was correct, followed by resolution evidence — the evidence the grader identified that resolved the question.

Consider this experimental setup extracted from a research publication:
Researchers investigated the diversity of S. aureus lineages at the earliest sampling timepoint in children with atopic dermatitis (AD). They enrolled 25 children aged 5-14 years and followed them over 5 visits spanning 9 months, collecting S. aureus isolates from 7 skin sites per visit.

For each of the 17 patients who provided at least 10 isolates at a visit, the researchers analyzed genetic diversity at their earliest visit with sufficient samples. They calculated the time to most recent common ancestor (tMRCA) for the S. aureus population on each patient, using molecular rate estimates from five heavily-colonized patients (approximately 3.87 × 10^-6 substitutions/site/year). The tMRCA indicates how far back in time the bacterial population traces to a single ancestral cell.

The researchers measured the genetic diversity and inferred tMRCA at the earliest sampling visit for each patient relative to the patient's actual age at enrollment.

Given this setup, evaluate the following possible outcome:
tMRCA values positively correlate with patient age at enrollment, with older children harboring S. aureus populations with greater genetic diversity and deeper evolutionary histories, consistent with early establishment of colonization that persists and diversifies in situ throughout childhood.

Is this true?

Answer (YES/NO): NO